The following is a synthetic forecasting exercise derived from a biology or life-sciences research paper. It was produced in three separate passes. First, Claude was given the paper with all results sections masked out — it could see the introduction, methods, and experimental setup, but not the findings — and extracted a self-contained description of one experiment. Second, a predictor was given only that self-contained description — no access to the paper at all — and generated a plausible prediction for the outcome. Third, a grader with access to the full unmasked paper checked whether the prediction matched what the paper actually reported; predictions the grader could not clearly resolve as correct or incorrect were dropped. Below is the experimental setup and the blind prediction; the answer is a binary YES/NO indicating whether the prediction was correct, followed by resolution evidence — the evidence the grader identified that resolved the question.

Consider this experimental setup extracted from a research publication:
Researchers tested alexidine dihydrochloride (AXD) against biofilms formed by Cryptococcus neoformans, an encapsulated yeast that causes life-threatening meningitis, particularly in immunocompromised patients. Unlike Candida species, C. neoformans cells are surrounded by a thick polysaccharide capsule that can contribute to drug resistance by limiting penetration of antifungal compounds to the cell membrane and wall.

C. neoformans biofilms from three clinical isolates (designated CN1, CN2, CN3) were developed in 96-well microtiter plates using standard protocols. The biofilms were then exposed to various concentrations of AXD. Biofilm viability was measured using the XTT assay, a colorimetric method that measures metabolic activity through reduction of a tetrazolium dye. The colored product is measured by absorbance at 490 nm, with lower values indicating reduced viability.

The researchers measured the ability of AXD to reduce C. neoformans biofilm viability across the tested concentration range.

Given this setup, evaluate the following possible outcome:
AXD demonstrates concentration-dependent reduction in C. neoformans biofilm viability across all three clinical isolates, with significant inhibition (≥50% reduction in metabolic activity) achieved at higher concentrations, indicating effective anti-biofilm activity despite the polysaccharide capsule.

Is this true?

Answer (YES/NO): NO